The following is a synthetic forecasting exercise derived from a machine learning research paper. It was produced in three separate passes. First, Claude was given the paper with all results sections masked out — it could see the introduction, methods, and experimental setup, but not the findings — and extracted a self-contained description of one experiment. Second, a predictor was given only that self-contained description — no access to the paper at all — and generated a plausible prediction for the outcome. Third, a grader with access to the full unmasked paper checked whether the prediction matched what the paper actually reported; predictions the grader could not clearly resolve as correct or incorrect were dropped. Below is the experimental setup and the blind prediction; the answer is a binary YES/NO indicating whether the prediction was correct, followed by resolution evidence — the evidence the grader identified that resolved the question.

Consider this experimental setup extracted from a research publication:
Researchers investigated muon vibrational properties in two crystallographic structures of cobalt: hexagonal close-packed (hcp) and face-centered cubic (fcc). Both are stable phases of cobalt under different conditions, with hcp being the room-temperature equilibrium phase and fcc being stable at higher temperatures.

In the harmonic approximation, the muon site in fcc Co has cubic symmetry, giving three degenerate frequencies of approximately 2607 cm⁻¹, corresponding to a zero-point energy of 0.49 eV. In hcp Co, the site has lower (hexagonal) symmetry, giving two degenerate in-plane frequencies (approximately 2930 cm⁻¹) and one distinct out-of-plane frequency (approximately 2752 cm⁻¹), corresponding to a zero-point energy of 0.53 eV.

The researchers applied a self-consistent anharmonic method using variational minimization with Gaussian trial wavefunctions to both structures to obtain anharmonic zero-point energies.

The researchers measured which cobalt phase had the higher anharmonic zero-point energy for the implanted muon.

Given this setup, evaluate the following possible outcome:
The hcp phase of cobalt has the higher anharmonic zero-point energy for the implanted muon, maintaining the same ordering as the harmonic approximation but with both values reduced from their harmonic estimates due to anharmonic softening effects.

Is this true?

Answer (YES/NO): NO